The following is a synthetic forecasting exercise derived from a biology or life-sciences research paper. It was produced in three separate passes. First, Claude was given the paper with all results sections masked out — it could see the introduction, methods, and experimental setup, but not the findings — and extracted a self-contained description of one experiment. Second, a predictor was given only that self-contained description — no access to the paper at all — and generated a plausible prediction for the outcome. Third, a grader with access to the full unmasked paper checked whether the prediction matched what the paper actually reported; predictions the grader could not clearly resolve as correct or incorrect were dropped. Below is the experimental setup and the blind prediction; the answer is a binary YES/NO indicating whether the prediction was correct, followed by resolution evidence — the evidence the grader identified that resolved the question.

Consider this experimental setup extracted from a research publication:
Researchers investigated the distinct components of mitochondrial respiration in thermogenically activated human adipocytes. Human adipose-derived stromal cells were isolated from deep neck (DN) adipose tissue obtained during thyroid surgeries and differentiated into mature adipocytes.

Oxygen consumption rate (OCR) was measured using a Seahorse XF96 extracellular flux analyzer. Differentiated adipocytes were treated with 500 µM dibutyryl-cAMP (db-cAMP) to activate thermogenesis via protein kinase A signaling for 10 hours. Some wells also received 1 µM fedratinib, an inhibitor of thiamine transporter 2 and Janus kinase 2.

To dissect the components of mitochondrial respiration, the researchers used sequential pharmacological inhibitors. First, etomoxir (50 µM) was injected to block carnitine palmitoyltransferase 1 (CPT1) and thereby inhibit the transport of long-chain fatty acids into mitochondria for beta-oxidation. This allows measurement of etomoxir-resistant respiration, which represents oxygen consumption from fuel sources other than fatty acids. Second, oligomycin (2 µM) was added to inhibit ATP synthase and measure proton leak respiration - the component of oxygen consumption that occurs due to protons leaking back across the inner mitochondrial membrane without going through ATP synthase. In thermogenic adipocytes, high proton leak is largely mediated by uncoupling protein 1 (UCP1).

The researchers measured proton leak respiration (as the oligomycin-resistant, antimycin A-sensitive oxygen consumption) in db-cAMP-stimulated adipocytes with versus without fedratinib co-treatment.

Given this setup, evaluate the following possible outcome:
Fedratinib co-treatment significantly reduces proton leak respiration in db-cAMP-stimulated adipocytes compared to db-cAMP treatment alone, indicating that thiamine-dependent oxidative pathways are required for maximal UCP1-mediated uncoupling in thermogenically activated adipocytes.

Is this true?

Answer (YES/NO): YES